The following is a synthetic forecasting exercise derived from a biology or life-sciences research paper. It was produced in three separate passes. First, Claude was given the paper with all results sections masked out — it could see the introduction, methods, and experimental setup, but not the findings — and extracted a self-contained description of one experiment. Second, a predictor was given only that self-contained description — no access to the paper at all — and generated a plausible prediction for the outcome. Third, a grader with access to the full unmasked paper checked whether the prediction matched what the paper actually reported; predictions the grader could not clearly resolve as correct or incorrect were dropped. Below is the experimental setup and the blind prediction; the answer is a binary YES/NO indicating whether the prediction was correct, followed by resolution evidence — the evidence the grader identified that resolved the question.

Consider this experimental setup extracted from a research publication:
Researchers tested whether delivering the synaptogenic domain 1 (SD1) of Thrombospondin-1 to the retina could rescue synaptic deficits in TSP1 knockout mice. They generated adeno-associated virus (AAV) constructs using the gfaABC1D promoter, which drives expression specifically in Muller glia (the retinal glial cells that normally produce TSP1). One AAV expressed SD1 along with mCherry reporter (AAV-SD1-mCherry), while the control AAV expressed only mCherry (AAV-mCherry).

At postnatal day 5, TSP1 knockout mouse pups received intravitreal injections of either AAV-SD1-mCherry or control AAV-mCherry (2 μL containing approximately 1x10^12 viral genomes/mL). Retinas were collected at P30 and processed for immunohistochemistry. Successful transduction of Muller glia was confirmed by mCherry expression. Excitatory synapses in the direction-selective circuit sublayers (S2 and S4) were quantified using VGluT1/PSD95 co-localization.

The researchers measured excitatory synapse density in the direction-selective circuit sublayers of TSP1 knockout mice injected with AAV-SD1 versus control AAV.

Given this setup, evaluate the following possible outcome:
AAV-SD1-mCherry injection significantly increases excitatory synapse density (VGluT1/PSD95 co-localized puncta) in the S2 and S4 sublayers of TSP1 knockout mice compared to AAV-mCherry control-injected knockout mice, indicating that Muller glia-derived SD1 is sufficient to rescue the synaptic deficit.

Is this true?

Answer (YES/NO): YES